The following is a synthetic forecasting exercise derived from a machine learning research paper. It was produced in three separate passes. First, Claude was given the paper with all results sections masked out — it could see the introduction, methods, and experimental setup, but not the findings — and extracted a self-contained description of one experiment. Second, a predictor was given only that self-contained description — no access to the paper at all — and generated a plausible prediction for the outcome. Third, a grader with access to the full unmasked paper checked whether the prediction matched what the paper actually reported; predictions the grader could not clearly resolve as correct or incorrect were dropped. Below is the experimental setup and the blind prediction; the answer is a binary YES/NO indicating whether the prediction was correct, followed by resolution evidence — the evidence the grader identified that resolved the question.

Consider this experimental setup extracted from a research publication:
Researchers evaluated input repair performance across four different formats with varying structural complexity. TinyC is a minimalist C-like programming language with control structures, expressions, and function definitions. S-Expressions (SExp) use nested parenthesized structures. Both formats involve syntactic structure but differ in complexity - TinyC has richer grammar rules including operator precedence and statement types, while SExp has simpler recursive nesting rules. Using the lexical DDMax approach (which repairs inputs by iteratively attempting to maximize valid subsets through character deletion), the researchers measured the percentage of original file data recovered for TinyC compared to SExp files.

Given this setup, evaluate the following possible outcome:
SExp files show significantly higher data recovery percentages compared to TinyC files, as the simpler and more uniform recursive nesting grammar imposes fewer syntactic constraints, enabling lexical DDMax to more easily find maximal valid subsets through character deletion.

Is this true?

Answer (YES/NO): YES